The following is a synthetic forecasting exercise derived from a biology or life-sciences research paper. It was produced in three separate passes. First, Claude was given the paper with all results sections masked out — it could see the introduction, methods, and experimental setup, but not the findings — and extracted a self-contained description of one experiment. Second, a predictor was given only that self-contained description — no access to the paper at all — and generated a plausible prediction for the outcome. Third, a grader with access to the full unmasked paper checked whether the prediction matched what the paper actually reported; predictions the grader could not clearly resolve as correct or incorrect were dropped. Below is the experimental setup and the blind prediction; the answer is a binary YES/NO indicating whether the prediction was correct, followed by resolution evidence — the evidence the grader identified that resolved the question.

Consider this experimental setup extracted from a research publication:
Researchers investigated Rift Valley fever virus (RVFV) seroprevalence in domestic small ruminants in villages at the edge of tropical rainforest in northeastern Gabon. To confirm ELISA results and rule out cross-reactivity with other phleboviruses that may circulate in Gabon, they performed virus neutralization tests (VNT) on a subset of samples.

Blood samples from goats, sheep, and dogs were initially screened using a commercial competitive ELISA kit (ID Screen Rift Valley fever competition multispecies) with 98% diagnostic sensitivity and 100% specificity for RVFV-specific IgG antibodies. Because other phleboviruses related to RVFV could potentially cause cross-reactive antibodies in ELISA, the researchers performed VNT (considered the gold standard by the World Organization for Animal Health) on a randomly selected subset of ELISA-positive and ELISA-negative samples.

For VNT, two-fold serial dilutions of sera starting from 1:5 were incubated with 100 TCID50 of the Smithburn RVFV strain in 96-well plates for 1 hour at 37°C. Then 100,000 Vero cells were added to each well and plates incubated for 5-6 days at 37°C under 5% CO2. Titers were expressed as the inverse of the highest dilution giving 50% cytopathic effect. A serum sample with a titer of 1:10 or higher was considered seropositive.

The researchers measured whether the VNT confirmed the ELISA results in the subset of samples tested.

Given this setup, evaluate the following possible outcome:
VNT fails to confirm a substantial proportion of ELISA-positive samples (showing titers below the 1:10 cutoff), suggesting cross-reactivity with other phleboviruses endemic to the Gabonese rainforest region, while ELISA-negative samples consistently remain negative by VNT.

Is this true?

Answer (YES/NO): NO